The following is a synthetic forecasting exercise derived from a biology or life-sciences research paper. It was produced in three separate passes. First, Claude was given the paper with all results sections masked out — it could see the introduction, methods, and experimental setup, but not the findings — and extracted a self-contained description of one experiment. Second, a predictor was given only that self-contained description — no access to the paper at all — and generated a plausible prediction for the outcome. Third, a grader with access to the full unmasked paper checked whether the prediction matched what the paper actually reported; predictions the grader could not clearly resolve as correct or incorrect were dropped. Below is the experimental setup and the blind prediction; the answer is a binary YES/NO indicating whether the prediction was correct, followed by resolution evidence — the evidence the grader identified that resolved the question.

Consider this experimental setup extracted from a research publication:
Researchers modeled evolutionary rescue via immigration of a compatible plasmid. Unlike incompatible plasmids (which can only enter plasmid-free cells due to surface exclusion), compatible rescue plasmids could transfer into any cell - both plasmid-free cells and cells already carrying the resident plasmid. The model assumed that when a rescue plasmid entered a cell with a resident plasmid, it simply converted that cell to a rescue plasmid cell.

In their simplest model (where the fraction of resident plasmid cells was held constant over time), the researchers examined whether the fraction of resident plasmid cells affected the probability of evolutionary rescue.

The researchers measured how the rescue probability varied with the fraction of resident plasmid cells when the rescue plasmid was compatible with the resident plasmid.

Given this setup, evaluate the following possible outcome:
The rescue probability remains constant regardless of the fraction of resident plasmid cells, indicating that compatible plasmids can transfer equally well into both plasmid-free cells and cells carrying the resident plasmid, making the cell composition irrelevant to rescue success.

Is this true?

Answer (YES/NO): YES